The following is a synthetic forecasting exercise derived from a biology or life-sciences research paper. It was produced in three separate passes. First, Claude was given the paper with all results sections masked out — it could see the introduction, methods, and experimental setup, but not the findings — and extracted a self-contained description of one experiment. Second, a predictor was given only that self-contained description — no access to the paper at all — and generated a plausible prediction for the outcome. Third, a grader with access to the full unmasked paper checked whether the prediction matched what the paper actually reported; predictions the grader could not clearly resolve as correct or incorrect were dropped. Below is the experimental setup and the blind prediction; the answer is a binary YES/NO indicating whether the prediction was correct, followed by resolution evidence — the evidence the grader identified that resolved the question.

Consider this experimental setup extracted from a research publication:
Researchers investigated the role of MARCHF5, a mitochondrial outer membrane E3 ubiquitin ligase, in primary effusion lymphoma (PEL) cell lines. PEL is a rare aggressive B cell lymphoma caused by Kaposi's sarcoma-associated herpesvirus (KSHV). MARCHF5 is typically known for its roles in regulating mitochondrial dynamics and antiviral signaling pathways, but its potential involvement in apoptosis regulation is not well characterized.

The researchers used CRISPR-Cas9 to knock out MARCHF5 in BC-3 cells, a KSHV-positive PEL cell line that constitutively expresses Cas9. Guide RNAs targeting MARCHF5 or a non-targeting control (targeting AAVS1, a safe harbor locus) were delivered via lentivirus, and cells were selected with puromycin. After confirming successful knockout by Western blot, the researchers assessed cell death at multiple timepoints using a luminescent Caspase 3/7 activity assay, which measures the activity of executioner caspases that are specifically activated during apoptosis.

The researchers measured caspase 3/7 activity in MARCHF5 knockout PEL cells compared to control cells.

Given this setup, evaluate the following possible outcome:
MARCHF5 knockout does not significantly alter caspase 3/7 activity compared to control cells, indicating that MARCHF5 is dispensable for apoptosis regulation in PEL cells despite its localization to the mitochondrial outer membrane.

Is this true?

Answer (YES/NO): NO